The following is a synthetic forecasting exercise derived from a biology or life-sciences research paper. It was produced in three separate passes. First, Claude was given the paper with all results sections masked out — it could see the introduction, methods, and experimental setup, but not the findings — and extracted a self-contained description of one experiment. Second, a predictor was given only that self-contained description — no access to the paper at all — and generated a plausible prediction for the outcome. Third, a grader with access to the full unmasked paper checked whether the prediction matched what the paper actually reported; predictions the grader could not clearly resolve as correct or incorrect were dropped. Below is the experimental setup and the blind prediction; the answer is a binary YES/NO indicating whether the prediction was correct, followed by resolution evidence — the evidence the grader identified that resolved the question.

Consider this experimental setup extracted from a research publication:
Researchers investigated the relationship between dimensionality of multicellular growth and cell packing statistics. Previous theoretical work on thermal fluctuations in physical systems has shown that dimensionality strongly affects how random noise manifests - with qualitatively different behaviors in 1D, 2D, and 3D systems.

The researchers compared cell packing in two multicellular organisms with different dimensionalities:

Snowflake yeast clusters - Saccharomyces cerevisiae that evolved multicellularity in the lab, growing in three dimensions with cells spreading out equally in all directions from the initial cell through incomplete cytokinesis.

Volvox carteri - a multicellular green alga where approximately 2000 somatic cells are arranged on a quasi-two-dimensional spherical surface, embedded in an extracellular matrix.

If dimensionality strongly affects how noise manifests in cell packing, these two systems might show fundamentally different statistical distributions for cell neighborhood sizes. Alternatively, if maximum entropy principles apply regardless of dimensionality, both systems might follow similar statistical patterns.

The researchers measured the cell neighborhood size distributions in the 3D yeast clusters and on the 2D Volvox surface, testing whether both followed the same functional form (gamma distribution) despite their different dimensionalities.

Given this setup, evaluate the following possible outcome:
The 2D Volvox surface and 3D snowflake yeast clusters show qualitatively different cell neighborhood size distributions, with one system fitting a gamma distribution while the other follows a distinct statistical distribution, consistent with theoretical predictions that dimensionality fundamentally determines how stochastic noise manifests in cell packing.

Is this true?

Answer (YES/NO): NO